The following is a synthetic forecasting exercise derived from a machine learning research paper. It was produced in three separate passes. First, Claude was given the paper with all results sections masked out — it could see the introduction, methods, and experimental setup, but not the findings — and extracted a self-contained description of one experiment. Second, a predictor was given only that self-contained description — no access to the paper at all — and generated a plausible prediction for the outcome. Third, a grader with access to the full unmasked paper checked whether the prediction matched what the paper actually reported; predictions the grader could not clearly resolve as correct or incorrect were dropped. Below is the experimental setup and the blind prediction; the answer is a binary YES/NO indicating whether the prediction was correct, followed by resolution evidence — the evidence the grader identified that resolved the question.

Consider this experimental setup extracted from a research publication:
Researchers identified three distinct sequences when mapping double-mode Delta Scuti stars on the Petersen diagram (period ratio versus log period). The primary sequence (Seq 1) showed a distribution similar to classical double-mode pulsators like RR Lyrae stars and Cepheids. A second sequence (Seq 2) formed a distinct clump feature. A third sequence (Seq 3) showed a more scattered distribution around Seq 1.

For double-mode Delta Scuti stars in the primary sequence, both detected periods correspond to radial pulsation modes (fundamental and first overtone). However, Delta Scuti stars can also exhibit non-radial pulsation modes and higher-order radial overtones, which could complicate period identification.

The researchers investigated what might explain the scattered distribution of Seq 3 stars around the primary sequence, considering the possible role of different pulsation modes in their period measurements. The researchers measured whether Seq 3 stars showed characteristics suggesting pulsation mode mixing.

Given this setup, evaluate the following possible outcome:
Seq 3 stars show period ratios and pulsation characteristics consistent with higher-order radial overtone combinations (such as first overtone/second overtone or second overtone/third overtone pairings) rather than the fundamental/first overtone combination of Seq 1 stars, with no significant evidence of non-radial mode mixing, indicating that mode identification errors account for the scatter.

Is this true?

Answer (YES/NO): NO